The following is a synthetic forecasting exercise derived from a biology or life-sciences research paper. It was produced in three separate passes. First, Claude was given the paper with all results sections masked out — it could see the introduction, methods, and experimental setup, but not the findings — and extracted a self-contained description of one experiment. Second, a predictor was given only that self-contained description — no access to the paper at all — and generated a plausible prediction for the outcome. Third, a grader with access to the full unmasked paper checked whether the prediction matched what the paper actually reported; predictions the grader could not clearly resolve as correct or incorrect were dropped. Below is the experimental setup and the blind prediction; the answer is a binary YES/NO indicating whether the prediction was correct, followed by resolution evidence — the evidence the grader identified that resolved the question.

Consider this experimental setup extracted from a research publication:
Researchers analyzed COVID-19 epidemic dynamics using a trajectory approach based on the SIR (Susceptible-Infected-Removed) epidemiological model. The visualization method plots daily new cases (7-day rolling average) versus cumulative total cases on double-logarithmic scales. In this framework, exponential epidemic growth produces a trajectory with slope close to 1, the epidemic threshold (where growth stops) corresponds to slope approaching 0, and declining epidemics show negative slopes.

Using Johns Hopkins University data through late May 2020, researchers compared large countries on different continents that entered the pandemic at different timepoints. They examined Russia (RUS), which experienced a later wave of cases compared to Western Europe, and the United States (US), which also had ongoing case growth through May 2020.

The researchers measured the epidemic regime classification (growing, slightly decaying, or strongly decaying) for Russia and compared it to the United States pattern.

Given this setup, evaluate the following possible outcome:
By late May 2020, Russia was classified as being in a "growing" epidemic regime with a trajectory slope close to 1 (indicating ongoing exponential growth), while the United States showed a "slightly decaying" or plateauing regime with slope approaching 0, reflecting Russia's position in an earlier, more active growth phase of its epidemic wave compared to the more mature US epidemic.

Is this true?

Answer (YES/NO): NO